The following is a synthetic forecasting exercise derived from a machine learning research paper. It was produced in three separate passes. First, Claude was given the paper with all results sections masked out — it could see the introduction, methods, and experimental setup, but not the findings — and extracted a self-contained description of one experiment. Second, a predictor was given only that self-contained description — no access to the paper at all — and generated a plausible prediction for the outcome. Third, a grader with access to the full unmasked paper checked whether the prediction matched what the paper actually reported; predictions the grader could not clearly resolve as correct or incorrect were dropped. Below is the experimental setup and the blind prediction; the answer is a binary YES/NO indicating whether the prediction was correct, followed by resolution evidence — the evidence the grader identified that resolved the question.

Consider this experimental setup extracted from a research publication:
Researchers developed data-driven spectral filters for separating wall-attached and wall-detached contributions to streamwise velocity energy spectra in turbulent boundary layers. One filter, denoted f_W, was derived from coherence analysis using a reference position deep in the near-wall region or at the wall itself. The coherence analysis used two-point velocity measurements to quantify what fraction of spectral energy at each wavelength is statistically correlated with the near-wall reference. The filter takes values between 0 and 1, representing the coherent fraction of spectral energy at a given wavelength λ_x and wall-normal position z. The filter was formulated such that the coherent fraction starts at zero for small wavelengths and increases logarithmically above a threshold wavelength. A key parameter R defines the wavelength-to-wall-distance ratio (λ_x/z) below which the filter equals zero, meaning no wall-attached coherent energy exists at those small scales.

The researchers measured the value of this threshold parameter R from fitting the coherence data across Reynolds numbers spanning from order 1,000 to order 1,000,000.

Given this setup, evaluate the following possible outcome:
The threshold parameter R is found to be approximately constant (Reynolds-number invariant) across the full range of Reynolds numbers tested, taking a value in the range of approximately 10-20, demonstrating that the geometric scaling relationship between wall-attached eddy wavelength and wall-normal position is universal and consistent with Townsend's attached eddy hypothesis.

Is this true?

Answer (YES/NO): YES